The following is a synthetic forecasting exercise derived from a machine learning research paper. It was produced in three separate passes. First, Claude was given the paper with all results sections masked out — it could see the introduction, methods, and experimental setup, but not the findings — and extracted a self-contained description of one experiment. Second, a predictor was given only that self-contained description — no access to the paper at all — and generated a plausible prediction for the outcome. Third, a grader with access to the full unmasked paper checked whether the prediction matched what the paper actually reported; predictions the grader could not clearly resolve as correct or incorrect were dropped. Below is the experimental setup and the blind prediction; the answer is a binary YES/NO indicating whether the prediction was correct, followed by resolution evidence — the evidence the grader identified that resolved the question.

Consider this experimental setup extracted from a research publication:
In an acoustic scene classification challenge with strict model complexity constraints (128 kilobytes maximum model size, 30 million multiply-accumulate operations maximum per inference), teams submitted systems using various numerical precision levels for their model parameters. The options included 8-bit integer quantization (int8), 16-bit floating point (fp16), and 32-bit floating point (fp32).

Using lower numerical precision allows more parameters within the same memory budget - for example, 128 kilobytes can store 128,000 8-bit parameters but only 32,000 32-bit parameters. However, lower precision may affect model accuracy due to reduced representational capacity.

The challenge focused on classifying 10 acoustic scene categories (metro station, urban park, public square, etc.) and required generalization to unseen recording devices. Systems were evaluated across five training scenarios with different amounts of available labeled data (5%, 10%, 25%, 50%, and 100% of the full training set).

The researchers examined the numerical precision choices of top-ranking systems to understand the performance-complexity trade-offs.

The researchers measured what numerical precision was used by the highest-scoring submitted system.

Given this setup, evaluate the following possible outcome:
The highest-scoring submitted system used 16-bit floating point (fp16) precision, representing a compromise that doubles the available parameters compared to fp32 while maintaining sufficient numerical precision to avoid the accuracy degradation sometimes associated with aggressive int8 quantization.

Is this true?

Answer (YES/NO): YES